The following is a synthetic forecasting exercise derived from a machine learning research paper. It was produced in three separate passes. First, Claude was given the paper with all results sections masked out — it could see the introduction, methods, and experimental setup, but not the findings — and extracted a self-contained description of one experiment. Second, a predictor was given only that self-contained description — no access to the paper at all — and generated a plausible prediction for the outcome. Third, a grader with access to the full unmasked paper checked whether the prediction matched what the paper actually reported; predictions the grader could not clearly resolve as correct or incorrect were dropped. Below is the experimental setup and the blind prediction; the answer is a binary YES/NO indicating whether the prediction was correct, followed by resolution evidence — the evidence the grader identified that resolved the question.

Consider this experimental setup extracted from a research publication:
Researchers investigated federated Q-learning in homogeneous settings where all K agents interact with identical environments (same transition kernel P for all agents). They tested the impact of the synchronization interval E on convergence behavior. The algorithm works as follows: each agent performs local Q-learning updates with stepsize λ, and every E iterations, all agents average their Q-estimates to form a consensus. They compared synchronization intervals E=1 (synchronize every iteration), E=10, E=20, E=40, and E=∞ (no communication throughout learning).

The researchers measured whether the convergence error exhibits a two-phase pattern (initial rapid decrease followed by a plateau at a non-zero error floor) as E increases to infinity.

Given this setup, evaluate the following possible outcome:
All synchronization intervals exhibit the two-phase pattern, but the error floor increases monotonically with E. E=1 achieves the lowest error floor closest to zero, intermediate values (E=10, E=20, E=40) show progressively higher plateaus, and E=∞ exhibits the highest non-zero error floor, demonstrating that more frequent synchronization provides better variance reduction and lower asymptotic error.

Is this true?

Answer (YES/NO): NO